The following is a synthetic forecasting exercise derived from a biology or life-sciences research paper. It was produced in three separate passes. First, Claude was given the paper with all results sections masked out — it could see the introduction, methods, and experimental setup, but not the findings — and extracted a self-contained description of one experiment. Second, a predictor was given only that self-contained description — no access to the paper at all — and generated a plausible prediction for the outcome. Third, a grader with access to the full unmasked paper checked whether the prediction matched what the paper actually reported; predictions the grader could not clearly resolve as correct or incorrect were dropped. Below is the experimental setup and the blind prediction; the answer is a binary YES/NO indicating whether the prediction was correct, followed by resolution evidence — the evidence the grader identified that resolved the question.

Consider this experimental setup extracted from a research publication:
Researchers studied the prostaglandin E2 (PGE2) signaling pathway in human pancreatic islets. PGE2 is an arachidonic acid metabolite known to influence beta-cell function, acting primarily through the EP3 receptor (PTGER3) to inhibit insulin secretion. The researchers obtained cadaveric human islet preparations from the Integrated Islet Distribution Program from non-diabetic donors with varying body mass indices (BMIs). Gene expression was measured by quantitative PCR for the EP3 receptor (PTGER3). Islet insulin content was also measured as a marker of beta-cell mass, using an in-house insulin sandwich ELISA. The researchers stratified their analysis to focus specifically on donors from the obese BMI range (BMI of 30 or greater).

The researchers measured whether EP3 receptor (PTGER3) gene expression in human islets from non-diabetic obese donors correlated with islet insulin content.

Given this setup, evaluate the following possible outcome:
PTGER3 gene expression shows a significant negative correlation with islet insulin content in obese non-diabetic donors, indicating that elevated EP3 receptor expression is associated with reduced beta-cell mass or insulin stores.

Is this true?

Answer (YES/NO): NO